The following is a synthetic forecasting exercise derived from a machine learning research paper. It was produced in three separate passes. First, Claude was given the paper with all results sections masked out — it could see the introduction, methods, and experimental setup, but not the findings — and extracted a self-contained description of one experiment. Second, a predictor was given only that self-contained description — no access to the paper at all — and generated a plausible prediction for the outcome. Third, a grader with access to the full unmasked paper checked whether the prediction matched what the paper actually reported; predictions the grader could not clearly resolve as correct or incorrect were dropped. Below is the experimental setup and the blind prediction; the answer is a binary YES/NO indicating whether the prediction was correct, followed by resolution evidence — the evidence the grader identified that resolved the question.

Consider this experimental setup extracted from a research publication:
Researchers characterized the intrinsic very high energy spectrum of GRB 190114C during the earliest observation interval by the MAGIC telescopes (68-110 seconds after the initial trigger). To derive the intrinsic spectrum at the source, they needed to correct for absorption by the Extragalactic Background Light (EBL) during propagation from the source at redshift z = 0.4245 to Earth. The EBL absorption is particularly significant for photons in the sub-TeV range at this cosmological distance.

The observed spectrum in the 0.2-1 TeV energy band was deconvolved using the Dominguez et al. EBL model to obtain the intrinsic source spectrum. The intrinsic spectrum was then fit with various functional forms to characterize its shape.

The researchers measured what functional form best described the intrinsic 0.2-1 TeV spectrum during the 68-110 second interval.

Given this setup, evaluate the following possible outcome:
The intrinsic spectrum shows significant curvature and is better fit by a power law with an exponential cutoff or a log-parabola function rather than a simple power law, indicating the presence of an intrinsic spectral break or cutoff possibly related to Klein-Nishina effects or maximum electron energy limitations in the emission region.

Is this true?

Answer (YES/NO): NO